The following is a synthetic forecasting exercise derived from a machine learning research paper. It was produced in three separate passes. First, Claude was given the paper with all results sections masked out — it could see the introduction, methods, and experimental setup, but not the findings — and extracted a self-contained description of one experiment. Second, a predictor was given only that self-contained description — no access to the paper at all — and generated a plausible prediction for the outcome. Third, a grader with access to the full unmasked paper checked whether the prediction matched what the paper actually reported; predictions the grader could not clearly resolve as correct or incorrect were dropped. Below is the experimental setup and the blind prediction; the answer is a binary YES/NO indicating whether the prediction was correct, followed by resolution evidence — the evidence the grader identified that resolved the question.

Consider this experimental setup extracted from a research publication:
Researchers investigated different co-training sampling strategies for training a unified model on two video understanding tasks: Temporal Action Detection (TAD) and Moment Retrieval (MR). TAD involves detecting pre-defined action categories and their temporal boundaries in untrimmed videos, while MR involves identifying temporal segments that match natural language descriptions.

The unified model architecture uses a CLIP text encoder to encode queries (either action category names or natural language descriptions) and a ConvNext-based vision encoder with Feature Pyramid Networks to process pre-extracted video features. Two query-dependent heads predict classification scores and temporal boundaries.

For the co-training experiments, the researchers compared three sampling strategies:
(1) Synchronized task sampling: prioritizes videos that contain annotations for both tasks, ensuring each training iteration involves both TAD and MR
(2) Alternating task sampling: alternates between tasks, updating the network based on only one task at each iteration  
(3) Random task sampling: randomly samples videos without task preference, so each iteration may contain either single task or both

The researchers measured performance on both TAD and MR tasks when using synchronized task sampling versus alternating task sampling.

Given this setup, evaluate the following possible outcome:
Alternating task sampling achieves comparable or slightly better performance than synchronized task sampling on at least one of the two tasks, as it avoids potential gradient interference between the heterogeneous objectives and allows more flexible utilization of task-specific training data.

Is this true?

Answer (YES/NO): YES